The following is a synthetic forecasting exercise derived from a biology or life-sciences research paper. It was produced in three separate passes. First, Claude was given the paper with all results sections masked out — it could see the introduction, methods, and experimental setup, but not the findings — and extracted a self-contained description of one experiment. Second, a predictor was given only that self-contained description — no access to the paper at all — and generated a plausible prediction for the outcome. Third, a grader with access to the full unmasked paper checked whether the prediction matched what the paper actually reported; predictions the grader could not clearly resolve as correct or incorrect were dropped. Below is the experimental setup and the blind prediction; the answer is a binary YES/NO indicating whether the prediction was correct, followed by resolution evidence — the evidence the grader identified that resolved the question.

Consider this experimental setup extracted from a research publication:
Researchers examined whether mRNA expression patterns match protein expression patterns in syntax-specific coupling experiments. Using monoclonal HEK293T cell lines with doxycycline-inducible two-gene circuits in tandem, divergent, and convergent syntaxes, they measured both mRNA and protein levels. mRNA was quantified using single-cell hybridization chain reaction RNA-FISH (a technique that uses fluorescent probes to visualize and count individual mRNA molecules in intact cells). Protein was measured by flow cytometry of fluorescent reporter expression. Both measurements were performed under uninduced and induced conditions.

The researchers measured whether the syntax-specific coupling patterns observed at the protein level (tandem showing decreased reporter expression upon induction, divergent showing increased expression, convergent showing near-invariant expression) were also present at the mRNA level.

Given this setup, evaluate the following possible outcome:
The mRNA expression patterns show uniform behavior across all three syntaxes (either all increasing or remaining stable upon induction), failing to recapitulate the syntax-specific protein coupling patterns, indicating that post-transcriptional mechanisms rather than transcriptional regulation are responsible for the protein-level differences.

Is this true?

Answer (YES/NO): NO